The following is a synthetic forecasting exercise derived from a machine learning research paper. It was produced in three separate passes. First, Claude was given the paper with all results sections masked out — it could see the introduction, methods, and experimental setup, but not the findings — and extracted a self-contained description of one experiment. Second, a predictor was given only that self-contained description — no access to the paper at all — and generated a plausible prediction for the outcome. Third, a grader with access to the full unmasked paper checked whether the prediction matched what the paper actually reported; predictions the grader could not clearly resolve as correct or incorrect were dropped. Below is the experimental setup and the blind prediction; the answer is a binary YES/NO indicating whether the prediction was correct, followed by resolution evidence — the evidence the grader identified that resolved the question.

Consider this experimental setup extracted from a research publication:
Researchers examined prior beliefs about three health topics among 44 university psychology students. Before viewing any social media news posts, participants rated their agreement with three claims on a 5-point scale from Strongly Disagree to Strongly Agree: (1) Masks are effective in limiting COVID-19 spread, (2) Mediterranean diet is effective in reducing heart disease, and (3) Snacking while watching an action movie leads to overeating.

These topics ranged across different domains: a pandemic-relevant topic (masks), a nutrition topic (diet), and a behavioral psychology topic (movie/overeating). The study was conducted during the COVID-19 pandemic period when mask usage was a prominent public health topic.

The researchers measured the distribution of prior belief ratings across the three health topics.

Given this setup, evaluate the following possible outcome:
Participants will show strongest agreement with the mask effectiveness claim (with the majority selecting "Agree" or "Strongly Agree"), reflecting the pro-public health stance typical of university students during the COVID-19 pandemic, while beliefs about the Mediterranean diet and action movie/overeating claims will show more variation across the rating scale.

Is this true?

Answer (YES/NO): YES